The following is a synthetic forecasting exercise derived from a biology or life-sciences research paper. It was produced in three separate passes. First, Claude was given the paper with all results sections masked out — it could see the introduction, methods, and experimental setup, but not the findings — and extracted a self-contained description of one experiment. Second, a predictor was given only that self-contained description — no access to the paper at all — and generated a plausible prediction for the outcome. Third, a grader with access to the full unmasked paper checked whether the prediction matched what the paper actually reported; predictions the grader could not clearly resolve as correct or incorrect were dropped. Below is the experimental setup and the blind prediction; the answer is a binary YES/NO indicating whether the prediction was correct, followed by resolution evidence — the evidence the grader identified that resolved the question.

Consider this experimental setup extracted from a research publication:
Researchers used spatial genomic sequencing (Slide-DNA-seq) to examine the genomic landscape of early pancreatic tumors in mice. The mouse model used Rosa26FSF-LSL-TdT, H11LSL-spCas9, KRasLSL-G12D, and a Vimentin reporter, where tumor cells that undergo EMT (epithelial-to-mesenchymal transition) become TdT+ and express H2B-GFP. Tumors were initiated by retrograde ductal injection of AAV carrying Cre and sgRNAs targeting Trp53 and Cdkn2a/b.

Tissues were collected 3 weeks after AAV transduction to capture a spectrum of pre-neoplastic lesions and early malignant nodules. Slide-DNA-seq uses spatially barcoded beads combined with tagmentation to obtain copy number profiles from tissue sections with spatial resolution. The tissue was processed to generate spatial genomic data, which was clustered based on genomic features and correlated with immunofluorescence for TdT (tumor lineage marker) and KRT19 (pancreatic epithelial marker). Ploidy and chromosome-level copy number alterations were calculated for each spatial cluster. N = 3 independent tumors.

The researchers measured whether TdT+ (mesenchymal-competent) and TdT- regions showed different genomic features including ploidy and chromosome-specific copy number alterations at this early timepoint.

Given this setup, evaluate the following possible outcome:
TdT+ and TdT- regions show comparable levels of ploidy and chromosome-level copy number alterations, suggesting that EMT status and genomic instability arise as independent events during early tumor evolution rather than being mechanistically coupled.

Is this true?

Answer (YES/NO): NO